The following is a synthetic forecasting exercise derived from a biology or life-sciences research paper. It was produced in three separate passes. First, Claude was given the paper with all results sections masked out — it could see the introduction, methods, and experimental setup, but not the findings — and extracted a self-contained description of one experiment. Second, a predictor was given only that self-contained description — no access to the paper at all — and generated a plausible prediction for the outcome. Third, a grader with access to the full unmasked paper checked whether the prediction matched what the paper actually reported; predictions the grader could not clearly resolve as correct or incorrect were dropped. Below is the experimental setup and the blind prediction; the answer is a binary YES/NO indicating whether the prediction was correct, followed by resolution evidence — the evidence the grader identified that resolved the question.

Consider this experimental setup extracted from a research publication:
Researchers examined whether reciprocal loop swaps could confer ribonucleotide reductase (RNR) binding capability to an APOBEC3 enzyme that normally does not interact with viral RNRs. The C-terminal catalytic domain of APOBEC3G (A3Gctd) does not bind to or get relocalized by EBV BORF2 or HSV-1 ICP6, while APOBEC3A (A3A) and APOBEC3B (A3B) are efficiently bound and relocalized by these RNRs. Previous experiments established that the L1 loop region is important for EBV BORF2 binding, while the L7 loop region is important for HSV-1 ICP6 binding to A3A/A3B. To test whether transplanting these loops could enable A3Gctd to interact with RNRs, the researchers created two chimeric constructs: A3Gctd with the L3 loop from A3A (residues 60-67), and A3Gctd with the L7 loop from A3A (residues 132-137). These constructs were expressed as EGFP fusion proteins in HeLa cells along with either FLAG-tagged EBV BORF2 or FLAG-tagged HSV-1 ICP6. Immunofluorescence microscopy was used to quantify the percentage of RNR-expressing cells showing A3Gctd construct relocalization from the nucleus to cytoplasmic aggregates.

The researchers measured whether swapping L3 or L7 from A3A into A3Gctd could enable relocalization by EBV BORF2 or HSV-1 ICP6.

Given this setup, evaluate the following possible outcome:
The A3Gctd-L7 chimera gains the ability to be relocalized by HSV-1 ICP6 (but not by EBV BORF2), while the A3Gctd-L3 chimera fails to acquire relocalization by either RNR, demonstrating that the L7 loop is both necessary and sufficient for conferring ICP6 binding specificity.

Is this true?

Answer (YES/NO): NO